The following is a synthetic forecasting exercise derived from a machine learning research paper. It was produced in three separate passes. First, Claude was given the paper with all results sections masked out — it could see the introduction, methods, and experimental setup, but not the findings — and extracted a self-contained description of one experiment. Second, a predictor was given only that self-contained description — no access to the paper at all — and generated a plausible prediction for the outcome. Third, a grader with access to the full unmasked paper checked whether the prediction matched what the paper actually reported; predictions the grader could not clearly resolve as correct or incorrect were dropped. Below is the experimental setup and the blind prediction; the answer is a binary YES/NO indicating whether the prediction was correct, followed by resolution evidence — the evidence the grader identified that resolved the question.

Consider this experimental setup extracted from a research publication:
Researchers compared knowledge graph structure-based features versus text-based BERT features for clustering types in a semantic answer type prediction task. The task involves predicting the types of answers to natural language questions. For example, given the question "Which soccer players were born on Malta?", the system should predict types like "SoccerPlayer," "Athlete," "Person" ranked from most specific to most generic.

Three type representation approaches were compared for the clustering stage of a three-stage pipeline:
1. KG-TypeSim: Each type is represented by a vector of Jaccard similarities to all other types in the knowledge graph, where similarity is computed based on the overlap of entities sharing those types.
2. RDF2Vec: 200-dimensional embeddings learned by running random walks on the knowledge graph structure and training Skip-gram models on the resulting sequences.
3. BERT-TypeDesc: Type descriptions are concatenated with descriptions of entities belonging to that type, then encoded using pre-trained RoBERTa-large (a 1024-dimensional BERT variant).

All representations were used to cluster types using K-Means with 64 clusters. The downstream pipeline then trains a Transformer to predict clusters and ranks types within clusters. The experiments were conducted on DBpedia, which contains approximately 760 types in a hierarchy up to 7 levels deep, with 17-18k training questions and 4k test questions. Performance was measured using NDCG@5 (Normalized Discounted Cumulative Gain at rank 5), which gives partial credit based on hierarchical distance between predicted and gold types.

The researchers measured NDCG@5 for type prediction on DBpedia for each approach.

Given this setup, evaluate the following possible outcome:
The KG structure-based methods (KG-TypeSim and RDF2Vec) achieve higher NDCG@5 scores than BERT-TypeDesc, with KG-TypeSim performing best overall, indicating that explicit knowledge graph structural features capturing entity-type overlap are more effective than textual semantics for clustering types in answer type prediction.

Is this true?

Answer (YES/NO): NO